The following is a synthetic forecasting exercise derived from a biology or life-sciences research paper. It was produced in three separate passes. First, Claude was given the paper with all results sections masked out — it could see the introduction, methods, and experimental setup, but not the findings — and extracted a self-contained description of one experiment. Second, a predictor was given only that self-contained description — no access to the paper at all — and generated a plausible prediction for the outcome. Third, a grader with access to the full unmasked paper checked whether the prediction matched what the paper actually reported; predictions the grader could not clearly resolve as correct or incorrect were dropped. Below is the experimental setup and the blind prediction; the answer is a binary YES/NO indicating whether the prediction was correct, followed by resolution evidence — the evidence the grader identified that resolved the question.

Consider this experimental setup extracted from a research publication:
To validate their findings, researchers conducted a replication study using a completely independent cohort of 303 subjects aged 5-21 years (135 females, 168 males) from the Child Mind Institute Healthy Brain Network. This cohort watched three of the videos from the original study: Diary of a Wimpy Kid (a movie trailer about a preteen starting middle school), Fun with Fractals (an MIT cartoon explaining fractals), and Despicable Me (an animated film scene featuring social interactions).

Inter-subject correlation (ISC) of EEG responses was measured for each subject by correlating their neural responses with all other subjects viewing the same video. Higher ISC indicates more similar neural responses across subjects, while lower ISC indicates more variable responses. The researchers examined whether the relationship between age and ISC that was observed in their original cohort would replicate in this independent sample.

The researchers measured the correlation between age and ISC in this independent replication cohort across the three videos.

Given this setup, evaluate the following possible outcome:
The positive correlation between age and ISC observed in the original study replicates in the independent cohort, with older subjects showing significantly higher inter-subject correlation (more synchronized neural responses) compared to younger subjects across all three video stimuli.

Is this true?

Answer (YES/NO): NO